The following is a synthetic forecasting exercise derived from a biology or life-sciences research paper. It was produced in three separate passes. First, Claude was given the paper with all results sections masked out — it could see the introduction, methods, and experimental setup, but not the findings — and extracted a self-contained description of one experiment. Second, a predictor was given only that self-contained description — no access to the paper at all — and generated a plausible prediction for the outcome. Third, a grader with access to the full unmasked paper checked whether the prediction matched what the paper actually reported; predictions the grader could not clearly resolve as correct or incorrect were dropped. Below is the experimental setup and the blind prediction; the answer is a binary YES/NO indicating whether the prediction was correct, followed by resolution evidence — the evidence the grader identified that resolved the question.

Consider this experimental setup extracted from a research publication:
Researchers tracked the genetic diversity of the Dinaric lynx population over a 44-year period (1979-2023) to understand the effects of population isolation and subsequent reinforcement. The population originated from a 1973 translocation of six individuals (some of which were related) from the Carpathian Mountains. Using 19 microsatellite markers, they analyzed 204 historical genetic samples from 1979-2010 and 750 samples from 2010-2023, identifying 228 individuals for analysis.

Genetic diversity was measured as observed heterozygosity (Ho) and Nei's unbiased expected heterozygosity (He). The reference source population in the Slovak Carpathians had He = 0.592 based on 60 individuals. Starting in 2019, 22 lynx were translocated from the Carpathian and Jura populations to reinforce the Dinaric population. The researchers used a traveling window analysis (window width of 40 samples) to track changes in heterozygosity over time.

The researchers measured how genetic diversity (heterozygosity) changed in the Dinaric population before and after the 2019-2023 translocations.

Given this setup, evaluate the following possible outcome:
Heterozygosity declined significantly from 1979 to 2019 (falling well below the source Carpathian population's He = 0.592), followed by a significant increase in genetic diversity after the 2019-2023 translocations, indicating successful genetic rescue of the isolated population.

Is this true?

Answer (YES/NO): YES